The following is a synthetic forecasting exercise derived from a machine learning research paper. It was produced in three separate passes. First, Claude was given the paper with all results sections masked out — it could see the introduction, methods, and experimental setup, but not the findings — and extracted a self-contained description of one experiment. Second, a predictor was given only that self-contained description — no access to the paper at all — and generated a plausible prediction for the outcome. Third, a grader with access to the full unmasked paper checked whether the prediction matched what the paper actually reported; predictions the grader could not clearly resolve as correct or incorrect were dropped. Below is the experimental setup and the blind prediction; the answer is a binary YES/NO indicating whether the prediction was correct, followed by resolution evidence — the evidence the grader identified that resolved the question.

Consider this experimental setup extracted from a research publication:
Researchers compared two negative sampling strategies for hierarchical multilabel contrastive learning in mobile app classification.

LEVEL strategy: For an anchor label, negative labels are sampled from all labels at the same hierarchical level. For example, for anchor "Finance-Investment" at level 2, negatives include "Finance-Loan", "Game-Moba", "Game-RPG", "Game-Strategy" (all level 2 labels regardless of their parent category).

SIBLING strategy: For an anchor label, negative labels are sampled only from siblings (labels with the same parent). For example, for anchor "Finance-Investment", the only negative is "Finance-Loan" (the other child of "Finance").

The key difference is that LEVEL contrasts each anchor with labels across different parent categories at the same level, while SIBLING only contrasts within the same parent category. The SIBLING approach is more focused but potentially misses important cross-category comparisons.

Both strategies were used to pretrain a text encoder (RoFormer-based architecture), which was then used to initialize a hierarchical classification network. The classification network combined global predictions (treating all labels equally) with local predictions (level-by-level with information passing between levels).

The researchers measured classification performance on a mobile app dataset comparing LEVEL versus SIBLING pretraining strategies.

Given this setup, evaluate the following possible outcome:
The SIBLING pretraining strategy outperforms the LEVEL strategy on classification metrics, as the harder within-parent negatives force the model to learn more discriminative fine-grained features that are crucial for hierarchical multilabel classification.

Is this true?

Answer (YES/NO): NO